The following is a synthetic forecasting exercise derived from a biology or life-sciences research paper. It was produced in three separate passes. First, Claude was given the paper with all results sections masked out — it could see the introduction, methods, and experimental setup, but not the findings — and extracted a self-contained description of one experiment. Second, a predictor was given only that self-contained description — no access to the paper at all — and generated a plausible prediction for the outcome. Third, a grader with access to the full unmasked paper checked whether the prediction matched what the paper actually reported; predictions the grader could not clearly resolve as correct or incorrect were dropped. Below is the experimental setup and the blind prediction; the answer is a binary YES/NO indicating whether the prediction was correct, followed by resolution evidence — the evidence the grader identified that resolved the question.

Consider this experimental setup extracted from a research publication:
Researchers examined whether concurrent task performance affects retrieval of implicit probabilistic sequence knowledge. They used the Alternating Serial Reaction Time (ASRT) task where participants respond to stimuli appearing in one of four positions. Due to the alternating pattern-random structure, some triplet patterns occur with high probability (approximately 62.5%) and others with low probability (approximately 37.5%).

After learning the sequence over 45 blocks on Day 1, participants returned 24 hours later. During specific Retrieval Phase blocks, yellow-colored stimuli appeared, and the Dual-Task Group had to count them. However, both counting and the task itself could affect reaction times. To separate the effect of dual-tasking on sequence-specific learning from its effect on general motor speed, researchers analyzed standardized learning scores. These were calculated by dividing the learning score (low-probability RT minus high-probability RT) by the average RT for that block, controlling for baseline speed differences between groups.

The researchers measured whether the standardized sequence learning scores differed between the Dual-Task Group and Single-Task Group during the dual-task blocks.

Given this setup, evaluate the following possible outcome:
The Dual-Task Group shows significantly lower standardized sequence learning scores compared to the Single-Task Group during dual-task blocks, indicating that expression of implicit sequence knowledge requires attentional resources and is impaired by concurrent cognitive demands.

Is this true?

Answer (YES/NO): NO